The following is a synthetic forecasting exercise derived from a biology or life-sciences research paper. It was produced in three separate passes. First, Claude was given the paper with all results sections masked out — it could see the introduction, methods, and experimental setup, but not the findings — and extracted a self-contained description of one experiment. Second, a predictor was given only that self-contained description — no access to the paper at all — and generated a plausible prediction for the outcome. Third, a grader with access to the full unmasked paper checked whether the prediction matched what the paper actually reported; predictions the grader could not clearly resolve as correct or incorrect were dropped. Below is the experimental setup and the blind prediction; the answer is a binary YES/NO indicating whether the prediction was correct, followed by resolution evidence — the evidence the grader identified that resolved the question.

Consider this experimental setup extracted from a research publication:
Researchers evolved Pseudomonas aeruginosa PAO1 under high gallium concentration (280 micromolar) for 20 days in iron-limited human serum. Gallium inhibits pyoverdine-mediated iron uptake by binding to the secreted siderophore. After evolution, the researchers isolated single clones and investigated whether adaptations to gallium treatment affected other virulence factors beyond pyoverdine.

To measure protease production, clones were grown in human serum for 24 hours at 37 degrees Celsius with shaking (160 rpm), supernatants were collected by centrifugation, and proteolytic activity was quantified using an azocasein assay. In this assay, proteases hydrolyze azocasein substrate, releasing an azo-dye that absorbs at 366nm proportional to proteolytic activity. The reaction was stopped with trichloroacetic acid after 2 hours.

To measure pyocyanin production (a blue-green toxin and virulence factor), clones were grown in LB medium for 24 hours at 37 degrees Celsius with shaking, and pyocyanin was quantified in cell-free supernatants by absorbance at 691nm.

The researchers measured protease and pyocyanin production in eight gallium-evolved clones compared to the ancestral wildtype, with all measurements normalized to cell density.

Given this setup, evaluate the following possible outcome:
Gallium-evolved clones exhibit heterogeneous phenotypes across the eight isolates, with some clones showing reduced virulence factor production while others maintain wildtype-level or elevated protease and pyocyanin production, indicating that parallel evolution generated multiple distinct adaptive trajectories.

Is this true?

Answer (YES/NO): YES